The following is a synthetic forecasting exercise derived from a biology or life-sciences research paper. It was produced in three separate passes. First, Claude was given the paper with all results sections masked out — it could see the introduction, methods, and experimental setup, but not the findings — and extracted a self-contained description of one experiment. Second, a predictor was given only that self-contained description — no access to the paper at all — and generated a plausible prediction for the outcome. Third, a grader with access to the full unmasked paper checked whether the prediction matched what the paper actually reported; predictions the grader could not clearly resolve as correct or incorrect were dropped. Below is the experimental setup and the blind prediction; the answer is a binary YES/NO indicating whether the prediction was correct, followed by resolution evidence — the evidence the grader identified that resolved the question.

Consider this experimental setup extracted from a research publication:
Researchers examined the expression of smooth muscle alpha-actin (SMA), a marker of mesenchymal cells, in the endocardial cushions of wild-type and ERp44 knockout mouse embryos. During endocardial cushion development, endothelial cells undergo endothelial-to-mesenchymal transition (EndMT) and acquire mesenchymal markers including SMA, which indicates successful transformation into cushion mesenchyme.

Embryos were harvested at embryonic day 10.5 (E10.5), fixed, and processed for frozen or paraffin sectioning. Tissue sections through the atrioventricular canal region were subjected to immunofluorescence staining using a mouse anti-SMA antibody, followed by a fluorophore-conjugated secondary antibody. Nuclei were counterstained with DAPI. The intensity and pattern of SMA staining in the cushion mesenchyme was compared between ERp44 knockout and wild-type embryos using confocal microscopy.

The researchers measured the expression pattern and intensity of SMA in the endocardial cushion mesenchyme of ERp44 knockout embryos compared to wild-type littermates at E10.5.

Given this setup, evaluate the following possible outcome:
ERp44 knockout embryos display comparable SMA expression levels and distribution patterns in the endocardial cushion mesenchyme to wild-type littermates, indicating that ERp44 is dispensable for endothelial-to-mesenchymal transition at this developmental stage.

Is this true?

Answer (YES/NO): NO